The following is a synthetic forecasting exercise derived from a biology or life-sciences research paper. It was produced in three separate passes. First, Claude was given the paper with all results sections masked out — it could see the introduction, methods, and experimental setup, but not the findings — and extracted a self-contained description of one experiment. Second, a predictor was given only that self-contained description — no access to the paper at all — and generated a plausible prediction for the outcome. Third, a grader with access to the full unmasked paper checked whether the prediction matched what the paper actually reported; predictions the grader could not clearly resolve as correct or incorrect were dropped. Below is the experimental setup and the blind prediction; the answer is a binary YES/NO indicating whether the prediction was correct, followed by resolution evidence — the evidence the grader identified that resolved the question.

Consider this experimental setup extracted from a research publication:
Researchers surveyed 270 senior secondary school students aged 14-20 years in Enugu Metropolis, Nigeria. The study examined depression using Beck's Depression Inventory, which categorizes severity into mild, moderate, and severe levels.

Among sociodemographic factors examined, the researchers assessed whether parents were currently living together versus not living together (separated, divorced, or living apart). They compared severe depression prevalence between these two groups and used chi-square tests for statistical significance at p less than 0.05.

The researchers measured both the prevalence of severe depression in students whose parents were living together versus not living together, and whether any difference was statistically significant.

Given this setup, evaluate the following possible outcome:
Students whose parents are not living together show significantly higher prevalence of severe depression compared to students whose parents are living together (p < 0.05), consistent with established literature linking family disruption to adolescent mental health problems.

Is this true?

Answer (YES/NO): NO